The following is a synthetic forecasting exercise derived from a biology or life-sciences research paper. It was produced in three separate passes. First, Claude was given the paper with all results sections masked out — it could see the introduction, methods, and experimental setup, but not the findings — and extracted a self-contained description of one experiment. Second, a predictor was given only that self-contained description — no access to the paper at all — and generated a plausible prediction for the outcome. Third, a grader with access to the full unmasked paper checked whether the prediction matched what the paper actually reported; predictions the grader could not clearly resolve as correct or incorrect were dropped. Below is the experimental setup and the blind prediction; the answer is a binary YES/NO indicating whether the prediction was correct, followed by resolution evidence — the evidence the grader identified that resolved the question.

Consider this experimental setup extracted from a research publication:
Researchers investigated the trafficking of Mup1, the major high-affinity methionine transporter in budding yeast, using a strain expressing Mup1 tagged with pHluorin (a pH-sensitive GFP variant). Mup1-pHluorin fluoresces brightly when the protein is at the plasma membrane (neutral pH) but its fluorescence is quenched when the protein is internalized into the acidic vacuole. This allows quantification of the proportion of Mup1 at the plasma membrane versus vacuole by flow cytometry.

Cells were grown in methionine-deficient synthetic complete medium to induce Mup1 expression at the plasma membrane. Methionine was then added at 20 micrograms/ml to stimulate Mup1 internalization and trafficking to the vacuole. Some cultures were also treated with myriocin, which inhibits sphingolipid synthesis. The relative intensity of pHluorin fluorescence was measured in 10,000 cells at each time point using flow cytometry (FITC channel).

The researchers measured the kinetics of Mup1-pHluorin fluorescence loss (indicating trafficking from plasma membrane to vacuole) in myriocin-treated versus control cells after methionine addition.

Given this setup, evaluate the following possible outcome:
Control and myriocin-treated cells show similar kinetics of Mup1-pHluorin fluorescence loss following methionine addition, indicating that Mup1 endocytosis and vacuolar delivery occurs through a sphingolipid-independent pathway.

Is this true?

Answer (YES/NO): NO